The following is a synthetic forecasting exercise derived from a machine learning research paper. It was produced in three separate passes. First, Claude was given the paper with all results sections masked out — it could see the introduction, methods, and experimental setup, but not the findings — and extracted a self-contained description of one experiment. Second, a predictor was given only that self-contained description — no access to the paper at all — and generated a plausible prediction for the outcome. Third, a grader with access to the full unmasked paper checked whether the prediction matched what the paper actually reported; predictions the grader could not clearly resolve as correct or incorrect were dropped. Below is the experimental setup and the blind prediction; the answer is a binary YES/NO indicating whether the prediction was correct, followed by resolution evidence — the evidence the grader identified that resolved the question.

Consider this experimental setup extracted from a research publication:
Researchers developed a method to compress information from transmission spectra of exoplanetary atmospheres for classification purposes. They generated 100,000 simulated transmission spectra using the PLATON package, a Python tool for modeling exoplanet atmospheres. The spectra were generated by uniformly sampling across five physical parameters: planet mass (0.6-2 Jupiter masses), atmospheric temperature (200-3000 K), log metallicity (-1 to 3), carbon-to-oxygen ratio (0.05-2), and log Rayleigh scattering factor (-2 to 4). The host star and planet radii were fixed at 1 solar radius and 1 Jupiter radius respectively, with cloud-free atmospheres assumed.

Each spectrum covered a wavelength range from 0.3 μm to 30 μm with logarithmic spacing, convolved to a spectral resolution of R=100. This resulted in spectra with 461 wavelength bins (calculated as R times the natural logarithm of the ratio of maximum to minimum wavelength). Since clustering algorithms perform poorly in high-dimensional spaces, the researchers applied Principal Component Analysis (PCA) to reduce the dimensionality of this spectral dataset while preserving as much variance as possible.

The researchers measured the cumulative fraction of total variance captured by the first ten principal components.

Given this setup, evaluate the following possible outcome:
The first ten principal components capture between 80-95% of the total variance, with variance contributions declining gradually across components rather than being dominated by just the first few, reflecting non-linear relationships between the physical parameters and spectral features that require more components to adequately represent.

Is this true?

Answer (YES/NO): NO